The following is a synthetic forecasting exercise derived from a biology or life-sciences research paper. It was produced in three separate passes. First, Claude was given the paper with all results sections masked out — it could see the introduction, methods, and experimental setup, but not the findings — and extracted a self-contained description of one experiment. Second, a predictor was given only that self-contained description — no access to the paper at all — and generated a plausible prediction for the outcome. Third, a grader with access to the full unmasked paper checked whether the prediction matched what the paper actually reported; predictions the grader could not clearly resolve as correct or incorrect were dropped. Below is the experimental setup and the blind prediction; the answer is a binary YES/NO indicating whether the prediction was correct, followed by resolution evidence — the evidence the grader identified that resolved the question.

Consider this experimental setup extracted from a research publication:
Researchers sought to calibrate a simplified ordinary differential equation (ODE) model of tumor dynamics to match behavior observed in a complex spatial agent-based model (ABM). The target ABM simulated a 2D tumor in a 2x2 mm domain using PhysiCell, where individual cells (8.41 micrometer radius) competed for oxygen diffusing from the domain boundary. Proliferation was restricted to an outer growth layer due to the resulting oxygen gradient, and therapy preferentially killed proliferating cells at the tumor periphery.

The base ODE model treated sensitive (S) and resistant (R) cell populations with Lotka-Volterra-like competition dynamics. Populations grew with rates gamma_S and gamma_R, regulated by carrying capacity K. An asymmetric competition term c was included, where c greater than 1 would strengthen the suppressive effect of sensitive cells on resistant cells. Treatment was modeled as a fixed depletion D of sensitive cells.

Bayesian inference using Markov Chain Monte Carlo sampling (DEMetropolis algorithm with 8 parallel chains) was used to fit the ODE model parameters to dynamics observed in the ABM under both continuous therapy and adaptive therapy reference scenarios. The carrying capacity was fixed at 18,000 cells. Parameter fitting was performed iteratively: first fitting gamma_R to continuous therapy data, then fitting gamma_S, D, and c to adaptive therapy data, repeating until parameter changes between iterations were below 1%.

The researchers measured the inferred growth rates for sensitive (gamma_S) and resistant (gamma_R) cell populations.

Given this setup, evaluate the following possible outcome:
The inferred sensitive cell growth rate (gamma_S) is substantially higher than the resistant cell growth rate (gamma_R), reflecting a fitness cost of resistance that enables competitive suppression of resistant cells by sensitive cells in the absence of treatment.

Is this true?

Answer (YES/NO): NO